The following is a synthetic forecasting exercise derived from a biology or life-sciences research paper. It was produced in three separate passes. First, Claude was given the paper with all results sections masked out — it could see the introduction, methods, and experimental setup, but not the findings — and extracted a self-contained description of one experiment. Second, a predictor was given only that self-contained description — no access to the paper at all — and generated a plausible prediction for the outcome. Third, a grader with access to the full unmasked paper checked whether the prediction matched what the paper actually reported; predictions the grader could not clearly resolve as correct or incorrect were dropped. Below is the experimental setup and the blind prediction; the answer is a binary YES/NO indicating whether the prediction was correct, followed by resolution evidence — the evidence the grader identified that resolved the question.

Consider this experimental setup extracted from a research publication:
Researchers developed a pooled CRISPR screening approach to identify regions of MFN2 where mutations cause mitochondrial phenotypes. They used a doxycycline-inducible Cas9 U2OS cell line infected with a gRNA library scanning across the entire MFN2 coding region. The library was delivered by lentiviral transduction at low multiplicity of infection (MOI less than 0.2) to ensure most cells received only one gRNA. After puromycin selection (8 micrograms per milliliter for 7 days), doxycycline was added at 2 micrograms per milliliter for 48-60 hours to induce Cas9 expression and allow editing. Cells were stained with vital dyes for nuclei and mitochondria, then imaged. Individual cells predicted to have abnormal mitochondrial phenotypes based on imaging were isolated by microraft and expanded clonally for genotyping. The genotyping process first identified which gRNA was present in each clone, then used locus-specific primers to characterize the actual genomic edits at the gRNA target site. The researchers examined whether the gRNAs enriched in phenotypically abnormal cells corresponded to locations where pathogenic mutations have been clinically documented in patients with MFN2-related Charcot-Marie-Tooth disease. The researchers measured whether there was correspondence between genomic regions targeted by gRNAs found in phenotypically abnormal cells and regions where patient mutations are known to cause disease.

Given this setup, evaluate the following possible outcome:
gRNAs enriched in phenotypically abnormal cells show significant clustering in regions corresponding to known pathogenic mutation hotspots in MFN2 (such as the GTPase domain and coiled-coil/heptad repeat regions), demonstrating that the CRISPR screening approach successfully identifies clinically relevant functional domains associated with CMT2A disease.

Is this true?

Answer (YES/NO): NO